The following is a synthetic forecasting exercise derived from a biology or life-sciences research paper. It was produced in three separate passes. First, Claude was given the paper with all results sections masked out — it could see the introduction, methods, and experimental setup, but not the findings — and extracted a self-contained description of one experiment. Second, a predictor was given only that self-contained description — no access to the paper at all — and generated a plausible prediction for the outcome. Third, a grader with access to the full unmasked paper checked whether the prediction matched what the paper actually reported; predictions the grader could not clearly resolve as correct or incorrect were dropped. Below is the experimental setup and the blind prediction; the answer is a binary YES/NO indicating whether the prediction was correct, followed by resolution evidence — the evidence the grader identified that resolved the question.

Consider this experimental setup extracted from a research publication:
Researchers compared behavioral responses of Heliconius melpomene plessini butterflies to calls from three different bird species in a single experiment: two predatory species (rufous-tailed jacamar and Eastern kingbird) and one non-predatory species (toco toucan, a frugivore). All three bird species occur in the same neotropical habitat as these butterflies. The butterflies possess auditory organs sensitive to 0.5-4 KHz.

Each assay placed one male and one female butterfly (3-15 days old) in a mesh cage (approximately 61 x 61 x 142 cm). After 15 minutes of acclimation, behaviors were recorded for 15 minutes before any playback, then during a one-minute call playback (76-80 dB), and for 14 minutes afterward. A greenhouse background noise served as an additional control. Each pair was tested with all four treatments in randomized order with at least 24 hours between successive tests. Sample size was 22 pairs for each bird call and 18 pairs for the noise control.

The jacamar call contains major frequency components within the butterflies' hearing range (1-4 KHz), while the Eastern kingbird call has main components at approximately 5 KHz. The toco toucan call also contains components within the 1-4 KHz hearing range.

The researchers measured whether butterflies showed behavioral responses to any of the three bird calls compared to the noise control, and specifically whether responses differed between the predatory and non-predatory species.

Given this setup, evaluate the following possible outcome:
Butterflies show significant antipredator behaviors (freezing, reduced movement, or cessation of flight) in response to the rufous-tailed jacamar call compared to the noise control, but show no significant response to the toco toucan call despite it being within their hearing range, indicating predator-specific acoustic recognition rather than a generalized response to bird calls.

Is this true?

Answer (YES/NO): NO